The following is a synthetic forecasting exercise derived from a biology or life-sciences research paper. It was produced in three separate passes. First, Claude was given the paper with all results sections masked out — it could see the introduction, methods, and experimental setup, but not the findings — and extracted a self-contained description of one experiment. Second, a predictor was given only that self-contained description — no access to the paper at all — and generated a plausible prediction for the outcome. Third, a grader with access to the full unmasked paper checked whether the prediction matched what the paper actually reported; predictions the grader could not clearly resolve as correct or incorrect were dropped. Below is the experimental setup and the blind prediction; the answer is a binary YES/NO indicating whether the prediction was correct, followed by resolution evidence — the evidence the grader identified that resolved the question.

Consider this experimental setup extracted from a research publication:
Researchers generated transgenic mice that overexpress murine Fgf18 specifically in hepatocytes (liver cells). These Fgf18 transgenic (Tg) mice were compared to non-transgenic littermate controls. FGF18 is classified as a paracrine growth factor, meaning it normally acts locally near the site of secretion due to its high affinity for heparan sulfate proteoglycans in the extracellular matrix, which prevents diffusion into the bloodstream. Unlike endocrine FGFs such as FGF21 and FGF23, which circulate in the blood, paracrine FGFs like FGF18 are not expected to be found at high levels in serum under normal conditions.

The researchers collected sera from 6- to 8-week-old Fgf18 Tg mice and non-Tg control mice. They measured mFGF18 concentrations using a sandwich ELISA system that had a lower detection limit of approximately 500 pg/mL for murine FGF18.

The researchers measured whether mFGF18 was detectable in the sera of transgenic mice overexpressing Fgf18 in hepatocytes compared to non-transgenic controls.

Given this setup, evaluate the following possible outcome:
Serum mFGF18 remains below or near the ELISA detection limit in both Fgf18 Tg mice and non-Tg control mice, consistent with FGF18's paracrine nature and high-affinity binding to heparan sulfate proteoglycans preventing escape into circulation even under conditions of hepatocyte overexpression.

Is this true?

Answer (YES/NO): NO